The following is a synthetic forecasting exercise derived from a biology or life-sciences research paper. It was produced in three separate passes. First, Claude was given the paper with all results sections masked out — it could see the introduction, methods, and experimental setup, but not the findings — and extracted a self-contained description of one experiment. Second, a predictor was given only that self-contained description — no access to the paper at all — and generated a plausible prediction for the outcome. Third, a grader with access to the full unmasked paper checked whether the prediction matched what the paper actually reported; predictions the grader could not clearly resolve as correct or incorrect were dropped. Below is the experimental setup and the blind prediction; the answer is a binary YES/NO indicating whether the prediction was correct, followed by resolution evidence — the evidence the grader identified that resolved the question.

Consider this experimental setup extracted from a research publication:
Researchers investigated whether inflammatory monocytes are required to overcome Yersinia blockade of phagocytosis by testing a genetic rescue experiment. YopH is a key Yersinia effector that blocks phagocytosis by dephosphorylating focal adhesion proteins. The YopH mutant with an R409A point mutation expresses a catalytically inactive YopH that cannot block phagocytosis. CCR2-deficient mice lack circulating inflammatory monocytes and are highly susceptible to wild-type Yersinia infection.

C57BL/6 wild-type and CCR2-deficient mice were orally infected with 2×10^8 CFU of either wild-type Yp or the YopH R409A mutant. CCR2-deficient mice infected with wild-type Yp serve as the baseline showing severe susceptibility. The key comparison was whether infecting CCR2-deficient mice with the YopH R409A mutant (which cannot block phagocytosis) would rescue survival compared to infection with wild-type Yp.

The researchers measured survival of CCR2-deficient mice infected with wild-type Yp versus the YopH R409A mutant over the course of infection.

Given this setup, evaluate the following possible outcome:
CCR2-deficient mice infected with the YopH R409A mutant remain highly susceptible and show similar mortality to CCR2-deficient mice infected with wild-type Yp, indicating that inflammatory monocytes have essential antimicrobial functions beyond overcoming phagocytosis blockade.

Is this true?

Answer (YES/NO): NO